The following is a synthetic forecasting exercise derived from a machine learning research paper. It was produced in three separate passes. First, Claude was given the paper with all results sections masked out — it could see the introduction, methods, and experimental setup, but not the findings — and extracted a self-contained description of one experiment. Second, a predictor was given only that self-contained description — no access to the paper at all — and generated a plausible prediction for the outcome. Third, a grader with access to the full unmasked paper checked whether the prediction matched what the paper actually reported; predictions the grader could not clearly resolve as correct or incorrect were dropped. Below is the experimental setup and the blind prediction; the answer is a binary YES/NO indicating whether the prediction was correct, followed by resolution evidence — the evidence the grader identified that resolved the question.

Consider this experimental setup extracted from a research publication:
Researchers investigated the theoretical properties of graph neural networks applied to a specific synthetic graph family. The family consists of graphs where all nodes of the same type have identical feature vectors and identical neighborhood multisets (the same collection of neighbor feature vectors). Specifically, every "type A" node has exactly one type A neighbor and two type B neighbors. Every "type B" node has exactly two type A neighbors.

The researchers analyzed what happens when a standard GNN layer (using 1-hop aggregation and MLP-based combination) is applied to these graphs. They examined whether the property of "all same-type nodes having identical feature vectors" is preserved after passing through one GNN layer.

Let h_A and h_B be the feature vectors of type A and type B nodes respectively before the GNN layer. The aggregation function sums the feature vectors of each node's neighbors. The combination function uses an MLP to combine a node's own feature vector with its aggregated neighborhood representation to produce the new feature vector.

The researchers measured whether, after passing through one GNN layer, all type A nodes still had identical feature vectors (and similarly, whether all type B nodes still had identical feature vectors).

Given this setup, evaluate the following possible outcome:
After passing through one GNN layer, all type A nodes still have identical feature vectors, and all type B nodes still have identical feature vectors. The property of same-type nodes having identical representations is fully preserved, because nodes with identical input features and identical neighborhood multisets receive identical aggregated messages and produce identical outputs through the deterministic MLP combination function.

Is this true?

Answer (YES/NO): YES